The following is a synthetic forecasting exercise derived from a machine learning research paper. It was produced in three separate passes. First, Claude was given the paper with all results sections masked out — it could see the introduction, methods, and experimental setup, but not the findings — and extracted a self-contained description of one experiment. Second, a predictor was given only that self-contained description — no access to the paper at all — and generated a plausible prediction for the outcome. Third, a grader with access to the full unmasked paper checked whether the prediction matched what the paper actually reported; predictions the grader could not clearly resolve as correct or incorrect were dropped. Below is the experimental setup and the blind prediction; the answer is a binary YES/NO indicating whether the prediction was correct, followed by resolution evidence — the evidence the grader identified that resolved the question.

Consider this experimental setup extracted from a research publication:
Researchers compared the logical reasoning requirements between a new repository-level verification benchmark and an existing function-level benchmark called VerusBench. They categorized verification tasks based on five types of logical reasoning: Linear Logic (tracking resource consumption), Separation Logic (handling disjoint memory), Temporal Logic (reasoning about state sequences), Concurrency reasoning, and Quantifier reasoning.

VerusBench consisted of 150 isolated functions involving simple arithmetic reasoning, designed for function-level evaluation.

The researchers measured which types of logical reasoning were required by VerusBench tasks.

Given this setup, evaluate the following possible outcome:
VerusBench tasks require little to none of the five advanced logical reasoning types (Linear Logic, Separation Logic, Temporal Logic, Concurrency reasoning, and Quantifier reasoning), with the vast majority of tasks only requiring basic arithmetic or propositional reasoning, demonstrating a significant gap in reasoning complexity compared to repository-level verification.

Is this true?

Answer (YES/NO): NO